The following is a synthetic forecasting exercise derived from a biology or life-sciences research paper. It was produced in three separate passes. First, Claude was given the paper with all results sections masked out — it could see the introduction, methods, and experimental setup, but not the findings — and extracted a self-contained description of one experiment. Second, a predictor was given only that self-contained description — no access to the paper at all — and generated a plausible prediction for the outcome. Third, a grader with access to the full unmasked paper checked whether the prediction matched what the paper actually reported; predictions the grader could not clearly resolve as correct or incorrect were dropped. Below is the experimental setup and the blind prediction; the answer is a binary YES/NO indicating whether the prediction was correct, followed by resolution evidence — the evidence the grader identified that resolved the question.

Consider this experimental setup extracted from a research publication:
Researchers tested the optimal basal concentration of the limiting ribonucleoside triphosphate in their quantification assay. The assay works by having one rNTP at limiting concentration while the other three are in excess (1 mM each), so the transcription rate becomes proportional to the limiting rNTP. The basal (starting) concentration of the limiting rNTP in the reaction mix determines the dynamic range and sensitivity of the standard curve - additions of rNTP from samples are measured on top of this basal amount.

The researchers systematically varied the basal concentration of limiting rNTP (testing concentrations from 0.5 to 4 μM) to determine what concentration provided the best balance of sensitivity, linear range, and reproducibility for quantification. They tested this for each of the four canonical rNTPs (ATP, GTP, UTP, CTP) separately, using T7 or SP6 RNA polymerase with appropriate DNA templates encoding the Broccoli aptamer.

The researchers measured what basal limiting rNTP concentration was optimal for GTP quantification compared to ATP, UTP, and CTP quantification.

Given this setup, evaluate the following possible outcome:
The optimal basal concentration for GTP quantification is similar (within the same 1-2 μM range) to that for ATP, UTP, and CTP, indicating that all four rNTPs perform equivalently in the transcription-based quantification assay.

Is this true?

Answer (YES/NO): NO